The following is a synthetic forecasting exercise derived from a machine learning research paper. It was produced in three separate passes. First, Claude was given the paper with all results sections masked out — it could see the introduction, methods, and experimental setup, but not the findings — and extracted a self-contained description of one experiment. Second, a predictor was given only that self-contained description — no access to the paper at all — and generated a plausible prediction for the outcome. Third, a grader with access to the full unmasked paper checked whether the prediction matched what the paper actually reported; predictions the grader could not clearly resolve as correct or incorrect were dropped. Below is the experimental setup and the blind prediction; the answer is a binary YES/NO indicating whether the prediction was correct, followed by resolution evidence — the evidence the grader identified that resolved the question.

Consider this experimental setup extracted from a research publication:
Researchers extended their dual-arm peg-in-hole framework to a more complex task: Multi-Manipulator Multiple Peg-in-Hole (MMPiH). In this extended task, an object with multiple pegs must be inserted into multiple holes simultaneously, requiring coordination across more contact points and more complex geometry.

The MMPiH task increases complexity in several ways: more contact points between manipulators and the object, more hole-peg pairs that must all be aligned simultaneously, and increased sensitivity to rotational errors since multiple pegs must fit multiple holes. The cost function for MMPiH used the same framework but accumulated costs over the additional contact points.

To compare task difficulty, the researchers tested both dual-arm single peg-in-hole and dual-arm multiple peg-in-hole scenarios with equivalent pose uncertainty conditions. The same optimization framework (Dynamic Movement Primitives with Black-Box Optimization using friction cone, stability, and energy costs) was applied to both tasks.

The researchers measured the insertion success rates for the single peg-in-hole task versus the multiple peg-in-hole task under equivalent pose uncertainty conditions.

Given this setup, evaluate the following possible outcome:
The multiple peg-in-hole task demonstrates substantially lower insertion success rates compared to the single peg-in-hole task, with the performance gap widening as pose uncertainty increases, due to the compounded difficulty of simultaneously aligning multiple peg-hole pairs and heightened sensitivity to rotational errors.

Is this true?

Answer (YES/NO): NO